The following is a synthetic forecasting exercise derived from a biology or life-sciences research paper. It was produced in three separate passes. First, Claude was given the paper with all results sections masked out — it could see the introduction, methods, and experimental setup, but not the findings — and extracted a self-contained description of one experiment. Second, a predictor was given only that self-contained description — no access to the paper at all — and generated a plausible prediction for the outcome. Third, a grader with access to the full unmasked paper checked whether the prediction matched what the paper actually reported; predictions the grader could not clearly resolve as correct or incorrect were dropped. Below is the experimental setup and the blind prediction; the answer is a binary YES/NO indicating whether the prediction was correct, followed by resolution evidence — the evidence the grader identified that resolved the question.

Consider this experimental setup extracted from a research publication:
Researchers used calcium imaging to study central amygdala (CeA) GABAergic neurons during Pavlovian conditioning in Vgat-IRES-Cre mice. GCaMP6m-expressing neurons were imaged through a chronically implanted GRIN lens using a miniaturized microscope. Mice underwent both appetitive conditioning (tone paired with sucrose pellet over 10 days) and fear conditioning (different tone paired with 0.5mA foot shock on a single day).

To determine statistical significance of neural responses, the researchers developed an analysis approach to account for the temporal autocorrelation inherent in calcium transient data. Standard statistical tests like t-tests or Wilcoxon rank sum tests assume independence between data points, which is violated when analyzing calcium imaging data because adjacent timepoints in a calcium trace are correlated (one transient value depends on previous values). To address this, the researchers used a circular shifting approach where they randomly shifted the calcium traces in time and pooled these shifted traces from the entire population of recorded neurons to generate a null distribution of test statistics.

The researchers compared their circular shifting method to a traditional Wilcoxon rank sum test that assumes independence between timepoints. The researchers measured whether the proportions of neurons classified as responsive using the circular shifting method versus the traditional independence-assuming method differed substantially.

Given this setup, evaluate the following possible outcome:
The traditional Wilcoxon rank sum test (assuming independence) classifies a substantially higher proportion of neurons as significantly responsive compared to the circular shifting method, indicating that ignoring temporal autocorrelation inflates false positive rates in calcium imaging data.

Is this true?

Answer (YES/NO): NO